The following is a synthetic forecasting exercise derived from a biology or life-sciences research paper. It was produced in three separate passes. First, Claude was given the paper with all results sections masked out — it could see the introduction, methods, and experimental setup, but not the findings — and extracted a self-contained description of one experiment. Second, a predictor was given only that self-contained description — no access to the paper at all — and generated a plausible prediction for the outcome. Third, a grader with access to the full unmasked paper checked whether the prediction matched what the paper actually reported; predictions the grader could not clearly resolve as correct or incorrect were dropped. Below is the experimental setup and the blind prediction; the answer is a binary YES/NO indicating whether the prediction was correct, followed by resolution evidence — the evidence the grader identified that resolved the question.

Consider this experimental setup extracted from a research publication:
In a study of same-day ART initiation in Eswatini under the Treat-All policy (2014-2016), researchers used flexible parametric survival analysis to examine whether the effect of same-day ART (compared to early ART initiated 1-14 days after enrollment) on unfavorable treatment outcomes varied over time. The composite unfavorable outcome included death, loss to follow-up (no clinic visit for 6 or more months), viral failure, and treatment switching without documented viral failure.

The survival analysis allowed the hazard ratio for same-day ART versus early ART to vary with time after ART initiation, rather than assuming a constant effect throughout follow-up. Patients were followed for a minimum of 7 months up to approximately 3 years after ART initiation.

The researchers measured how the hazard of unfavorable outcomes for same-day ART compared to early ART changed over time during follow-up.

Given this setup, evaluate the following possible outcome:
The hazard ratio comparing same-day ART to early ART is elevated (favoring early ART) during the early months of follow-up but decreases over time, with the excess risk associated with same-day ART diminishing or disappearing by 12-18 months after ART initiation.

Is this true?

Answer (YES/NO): YES